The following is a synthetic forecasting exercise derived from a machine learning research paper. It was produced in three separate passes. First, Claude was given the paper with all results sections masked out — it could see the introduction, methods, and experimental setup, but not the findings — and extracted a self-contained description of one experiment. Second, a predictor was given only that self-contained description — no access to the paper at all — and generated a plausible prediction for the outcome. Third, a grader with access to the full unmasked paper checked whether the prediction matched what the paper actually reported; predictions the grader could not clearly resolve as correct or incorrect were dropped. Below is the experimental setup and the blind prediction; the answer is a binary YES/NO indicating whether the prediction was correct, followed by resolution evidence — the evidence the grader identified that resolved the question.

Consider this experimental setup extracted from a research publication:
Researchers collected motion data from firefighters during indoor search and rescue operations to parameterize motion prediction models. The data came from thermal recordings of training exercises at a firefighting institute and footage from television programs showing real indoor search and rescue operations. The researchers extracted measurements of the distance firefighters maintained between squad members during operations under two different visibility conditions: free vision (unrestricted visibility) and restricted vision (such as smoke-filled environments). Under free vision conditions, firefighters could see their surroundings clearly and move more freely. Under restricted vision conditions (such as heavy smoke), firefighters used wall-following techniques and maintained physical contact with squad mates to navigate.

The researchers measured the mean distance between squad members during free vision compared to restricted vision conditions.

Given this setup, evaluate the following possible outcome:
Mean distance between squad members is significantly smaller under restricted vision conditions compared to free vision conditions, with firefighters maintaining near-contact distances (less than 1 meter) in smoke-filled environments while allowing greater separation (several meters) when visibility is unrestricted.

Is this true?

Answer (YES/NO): NO